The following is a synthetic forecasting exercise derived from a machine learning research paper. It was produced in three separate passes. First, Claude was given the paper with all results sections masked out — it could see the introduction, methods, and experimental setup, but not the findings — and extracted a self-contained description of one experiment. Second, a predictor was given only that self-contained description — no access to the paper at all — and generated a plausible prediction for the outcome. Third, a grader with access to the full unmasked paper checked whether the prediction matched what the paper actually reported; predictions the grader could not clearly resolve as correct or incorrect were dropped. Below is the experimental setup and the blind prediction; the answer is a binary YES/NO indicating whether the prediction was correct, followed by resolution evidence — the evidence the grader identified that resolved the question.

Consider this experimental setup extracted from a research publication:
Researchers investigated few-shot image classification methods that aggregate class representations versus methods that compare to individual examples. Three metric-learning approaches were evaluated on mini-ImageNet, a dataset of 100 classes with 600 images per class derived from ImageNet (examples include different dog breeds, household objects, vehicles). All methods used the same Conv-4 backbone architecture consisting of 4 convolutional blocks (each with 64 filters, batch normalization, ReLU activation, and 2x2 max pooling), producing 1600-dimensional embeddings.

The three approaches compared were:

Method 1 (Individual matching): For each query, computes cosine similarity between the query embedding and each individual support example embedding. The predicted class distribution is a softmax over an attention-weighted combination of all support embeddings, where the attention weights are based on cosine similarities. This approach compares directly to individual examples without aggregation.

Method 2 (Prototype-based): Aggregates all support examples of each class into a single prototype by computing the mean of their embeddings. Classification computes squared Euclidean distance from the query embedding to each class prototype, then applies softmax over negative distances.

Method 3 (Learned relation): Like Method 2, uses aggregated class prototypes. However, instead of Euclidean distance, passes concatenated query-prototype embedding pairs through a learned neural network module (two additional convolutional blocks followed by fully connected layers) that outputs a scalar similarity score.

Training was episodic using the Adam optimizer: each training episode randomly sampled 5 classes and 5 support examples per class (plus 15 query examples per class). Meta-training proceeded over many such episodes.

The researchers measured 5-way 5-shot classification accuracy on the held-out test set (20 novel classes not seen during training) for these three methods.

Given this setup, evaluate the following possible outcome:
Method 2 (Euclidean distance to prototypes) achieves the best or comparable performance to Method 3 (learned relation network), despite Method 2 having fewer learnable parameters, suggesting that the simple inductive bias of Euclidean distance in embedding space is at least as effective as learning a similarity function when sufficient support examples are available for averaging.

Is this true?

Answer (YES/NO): YES